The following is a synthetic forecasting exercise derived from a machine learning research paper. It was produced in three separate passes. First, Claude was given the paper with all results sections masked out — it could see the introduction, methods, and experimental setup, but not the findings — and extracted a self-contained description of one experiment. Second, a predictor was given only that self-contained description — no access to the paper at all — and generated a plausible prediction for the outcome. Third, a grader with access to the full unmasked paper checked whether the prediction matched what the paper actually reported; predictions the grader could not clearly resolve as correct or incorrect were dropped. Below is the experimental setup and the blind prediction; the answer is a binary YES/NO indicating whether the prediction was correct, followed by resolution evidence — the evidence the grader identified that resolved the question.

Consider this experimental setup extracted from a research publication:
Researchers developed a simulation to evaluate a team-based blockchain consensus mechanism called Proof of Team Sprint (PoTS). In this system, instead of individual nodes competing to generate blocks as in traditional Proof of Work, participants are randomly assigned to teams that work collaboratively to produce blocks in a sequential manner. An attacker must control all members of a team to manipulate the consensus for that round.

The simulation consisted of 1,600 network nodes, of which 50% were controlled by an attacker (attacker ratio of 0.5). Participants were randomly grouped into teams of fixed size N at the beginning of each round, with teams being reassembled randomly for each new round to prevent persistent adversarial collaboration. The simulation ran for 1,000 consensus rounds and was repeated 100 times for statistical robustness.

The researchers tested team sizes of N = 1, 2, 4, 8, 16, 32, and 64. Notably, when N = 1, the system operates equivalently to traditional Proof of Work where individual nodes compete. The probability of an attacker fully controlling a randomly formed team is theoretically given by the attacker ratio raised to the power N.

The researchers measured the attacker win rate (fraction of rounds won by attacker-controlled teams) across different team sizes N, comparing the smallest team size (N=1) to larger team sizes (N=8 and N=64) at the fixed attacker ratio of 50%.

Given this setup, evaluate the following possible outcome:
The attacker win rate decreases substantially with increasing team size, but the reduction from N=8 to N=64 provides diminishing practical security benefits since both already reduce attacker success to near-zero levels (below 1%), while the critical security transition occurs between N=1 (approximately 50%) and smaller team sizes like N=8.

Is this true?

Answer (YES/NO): YES